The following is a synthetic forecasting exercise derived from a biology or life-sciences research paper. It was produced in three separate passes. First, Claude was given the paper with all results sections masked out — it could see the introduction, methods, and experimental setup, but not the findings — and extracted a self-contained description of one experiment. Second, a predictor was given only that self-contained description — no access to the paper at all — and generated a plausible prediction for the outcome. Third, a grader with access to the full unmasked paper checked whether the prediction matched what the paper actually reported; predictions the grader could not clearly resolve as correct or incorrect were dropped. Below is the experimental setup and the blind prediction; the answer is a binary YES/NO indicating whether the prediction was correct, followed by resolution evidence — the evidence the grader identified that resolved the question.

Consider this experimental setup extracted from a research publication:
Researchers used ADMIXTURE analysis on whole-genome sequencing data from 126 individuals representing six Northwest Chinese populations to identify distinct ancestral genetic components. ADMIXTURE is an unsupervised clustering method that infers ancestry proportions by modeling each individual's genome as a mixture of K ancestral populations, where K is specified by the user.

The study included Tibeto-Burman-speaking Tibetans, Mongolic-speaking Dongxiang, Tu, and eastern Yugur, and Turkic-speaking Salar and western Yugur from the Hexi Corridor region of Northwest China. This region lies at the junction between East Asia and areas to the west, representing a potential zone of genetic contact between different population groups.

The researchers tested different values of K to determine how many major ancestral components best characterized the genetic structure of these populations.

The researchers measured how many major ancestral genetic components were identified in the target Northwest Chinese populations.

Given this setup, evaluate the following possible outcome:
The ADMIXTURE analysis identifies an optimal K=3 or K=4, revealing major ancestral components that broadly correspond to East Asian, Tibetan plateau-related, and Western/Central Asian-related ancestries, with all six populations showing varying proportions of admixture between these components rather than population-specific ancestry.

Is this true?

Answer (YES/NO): NO